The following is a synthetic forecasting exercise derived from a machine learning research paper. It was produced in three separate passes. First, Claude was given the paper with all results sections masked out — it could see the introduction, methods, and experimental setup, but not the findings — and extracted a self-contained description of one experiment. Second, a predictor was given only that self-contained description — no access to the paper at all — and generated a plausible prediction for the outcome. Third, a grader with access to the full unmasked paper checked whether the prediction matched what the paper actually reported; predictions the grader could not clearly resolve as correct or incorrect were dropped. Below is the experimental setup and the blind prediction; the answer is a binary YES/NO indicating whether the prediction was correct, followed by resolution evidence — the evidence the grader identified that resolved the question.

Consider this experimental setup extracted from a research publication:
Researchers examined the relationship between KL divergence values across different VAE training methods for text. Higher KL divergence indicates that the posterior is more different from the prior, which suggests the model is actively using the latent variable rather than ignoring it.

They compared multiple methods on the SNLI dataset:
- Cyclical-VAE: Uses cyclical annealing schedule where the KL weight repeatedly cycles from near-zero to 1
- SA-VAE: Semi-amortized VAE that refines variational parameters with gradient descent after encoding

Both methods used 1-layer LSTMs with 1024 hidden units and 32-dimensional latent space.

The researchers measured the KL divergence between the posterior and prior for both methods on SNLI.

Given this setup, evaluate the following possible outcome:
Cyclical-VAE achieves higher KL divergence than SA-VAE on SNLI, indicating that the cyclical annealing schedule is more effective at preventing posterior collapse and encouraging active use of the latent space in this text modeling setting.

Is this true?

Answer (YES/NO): NO